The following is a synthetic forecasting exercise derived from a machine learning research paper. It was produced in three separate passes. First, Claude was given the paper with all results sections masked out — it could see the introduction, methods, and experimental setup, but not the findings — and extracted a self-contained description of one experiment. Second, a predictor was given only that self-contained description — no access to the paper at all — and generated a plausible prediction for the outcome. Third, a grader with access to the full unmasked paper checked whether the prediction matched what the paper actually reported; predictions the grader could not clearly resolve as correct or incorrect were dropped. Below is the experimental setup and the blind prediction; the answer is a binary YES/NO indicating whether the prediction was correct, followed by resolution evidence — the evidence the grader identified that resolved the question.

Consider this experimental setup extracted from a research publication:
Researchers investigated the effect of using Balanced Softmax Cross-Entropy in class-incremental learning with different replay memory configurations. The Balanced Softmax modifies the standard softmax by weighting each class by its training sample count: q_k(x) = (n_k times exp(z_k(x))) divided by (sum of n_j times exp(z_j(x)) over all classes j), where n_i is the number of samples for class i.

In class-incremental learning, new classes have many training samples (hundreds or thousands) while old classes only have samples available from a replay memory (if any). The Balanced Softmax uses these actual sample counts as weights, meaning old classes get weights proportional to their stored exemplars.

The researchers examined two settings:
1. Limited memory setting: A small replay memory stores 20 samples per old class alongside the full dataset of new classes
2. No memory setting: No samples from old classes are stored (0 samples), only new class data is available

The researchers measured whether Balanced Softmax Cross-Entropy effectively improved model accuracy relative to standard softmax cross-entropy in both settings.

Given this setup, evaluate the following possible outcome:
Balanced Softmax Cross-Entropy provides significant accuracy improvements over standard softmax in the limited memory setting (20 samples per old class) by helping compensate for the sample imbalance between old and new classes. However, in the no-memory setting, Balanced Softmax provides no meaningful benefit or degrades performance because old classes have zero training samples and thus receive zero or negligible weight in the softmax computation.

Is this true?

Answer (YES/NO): NO